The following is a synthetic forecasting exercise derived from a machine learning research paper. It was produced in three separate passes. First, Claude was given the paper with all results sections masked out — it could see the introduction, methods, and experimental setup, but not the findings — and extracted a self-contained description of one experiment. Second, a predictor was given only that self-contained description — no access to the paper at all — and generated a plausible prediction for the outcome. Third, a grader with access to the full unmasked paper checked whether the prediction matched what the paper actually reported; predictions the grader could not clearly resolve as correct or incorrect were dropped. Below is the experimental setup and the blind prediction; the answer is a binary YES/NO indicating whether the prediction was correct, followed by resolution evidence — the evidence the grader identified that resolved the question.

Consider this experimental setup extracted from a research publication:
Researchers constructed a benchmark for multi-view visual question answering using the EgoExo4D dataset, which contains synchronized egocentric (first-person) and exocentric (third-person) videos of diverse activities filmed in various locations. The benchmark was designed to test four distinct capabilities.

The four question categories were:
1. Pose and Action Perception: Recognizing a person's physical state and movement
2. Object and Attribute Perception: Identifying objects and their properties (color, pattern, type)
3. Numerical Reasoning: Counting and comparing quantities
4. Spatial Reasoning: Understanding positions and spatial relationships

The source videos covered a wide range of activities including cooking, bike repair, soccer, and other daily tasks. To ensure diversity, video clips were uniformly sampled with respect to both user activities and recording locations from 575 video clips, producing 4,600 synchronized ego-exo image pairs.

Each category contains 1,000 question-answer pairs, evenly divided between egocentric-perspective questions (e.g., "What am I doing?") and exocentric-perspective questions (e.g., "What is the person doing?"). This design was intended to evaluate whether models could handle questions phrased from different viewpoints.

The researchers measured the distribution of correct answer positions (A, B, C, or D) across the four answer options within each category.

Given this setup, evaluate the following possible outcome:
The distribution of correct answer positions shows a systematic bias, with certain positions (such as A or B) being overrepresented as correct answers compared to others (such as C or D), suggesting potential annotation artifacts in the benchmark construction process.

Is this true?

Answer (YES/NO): NO